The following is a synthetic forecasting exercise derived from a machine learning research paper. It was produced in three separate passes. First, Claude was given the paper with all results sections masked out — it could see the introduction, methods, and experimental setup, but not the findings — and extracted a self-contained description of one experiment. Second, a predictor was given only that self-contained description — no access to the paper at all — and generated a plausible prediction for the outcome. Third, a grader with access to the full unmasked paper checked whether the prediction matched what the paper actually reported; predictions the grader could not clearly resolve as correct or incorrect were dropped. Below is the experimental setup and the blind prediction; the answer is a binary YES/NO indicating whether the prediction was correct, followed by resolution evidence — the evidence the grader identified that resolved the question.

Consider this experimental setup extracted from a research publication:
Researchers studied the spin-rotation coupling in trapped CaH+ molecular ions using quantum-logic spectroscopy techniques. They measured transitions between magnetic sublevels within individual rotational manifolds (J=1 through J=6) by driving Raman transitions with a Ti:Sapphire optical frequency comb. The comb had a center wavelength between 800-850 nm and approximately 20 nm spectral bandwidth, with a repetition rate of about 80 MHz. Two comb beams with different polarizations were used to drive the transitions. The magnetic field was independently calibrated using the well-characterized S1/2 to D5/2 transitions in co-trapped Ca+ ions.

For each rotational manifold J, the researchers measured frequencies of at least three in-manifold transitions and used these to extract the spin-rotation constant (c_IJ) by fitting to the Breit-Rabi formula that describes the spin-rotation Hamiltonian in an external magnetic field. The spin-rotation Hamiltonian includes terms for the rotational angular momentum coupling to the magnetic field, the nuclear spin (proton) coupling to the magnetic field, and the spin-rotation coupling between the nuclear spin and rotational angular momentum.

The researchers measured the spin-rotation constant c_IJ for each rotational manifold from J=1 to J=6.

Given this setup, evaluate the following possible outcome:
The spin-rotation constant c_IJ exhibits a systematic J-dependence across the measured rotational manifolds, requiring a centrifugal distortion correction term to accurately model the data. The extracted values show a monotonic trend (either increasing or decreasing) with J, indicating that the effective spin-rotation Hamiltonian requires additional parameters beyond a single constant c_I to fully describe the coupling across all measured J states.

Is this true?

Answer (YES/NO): NO